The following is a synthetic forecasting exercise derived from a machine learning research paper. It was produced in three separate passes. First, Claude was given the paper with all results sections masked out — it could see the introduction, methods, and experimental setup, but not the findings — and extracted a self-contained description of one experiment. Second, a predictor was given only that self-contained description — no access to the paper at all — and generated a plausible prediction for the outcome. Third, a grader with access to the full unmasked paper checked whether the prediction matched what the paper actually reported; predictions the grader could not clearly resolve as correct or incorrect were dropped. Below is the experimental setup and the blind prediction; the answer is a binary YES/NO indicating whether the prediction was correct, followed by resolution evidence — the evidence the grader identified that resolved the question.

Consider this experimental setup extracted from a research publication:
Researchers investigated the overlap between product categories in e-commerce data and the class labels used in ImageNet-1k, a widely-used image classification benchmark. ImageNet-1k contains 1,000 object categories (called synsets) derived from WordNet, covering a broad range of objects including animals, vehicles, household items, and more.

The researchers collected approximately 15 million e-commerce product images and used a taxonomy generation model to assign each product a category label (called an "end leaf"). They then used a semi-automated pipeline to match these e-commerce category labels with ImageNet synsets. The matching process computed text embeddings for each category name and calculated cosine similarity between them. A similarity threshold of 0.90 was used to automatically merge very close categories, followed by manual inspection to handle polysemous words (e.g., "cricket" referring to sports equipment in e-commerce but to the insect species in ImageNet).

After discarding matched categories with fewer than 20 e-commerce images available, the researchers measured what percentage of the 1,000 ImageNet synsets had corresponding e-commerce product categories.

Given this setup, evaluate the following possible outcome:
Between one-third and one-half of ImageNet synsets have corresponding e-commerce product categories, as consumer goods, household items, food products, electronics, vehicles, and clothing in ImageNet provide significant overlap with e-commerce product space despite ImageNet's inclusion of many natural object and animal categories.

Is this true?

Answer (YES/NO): NO